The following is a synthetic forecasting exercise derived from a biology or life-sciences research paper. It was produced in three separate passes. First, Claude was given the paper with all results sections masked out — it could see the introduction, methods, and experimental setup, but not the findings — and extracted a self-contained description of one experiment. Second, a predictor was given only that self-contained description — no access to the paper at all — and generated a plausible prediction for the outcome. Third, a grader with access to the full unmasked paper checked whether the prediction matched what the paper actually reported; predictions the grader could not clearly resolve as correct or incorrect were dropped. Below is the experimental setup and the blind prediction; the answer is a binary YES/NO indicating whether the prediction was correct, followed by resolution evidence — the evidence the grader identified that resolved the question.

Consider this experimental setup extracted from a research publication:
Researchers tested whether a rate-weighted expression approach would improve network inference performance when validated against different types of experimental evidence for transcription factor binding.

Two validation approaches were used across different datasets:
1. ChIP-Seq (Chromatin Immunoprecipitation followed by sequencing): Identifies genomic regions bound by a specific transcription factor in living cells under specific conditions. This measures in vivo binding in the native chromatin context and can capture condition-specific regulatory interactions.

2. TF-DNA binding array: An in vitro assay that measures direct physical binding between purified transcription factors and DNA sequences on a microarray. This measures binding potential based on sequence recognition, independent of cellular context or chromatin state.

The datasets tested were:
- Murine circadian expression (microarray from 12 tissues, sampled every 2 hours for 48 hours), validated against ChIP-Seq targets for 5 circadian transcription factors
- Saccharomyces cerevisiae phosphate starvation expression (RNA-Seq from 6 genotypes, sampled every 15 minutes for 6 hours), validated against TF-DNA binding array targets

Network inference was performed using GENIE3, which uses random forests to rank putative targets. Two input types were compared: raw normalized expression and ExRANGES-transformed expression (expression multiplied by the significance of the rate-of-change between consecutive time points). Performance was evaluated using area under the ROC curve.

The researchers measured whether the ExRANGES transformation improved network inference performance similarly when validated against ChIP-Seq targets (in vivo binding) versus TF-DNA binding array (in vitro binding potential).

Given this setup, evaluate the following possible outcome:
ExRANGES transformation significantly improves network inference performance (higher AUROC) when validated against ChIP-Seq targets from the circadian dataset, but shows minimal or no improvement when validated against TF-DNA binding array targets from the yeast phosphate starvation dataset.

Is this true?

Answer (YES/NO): NO